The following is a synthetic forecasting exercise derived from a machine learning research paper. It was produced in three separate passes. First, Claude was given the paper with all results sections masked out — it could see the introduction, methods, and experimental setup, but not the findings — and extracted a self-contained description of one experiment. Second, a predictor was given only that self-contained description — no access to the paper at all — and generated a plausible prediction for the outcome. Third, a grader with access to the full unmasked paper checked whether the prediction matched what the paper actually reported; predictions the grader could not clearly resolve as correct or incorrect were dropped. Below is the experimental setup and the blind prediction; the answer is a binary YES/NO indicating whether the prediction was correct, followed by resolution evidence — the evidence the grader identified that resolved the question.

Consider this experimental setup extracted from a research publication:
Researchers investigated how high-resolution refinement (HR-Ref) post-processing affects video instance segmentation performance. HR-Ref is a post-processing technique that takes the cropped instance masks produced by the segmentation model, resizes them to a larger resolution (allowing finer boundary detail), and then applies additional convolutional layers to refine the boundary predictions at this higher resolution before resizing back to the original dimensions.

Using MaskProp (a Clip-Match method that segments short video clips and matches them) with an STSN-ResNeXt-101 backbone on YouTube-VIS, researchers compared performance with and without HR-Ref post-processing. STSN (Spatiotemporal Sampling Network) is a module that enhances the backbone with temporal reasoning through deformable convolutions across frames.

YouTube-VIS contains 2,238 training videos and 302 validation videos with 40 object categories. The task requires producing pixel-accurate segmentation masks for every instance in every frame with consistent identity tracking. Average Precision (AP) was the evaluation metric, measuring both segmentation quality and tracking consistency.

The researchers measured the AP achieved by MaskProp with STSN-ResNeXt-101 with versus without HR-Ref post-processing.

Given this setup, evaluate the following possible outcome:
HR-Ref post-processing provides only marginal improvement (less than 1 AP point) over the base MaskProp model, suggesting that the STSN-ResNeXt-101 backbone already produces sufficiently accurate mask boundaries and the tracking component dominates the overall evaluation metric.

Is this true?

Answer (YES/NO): NO